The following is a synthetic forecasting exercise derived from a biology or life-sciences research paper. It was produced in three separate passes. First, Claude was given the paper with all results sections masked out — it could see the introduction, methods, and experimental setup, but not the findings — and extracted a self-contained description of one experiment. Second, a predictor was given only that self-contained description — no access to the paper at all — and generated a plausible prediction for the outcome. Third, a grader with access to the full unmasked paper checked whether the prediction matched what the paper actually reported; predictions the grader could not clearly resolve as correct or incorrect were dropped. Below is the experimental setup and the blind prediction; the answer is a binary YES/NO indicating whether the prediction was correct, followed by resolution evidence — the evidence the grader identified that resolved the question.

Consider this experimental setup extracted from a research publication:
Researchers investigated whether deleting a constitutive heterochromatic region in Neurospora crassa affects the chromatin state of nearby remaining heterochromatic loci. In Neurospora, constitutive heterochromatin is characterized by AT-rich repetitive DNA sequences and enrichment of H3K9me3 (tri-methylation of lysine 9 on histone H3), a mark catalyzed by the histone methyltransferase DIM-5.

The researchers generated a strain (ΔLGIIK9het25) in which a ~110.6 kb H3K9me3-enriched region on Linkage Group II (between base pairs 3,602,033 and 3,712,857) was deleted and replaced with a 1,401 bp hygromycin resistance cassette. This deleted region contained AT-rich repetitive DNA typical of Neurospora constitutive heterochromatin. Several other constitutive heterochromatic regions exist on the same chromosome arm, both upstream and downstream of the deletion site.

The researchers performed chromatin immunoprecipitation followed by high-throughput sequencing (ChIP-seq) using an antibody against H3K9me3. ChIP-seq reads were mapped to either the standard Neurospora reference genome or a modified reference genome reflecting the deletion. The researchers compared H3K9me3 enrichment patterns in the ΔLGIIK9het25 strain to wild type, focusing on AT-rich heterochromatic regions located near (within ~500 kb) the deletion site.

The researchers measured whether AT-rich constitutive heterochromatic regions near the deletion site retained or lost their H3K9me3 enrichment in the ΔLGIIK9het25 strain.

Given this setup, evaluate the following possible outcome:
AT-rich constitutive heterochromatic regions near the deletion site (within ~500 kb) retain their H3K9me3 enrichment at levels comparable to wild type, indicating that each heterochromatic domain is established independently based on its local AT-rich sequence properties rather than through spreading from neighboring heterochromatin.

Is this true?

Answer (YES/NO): YES